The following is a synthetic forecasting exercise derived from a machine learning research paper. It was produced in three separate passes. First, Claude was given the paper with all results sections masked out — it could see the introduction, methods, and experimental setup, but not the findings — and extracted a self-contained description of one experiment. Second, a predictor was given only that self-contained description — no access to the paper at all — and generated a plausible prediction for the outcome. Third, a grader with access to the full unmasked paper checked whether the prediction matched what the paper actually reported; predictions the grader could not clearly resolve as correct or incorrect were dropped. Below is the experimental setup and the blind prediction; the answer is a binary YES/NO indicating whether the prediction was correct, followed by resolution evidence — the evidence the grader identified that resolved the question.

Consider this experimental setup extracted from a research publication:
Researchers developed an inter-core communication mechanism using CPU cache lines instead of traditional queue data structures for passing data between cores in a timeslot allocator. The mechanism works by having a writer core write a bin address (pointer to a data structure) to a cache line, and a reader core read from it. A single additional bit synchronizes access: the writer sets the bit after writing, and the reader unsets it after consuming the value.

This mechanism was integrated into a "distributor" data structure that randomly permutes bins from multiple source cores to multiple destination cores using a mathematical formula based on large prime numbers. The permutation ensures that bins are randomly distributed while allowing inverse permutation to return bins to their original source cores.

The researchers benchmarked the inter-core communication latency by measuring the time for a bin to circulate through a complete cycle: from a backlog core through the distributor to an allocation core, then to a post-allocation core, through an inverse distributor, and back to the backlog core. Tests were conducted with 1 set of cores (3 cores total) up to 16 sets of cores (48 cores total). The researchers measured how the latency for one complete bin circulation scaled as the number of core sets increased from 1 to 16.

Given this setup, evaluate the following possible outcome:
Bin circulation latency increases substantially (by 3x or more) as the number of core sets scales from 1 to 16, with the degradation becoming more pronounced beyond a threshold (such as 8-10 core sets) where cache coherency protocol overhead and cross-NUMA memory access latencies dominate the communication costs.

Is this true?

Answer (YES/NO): NO